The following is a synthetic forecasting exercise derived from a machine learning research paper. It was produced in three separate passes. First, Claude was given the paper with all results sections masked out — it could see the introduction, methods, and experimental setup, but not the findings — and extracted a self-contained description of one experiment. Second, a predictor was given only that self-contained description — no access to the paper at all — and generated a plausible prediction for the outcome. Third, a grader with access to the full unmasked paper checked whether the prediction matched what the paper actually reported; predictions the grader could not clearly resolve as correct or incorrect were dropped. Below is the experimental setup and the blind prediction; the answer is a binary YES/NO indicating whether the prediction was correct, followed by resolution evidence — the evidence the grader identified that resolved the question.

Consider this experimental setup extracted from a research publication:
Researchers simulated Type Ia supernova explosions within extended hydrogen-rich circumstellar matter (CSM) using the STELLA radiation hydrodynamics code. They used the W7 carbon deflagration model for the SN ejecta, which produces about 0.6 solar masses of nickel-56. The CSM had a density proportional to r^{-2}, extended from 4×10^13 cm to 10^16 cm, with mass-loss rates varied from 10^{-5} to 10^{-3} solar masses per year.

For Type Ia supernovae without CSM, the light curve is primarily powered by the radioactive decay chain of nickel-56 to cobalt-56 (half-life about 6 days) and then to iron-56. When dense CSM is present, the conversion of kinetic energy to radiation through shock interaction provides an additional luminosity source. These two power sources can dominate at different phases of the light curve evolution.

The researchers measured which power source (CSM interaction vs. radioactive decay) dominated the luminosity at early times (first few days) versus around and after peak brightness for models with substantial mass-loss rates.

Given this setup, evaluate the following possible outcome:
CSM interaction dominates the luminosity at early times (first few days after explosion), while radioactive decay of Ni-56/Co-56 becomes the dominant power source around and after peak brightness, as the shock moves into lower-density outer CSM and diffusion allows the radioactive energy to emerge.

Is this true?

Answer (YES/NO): YES